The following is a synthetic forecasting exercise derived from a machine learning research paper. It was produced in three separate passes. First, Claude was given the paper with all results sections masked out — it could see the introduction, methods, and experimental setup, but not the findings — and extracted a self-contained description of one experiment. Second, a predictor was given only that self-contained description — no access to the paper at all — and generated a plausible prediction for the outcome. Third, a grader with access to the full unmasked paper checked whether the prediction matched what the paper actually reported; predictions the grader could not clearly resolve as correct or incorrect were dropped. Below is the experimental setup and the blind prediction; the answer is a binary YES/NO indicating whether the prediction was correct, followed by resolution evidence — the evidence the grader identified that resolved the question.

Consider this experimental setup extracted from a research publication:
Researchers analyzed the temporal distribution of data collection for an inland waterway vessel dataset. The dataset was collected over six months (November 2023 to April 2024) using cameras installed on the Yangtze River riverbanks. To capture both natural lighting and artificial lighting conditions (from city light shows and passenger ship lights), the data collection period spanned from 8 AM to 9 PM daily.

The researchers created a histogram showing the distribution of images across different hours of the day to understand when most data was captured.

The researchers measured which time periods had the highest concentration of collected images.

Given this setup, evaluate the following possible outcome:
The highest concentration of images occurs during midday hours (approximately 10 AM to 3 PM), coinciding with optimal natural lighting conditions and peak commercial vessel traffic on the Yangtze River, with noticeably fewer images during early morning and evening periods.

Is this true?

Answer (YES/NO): NO